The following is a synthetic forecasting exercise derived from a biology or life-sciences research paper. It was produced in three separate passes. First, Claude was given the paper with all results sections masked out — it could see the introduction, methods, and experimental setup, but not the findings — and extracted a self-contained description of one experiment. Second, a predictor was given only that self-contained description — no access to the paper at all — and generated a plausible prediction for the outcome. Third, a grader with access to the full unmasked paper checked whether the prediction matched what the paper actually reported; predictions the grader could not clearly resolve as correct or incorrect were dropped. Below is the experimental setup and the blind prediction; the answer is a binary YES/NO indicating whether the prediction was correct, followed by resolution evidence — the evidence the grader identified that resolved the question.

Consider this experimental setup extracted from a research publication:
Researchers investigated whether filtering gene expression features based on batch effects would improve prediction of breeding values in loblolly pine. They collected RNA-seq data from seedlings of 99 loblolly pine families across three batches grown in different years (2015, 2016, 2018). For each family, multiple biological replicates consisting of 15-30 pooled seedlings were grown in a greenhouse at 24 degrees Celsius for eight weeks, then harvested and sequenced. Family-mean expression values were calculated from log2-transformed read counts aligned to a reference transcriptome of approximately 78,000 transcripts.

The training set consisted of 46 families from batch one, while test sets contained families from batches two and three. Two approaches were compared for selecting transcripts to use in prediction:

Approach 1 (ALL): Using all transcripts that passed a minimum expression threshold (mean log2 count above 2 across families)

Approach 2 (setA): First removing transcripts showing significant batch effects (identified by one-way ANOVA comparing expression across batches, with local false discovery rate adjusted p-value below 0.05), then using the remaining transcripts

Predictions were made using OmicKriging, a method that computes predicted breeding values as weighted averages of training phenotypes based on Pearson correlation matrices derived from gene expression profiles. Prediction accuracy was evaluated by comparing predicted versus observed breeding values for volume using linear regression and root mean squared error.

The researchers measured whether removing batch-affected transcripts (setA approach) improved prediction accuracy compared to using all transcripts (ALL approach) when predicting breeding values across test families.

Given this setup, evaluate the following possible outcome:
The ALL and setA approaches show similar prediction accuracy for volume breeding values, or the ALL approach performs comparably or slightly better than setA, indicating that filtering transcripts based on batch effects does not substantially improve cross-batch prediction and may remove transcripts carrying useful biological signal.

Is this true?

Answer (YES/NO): NO